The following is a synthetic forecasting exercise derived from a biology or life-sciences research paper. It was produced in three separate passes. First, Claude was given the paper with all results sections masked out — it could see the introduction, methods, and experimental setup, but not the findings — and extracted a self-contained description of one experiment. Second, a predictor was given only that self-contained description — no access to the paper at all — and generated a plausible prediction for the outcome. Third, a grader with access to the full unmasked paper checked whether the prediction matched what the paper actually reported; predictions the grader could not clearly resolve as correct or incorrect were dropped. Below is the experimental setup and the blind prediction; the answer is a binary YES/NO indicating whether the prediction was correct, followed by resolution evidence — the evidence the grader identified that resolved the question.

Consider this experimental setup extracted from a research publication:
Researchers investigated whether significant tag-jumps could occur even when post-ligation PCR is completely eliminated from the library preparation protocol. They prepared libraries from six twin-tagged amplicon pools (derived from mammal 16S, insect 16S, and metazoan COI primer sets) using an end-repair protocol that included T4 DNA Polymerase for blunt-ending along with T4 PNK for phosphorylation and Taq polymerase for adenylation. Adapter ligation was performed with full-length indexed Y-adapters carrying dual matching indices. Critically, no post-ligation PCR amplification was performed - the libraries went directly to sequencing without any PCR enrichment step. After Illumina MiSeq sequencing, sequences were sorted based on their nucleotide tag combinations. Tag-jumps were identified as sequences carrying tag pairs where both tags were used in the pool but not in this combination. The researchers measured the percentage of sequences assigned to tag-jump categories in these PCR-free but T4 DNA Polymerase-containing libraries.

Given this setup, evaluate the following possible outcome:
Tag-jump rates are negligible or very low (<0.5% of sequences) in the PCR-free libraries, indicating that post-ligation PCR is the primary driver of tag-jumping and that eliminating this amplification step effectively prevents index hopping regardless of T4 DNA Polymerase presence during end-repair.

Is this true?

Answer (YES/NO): NO